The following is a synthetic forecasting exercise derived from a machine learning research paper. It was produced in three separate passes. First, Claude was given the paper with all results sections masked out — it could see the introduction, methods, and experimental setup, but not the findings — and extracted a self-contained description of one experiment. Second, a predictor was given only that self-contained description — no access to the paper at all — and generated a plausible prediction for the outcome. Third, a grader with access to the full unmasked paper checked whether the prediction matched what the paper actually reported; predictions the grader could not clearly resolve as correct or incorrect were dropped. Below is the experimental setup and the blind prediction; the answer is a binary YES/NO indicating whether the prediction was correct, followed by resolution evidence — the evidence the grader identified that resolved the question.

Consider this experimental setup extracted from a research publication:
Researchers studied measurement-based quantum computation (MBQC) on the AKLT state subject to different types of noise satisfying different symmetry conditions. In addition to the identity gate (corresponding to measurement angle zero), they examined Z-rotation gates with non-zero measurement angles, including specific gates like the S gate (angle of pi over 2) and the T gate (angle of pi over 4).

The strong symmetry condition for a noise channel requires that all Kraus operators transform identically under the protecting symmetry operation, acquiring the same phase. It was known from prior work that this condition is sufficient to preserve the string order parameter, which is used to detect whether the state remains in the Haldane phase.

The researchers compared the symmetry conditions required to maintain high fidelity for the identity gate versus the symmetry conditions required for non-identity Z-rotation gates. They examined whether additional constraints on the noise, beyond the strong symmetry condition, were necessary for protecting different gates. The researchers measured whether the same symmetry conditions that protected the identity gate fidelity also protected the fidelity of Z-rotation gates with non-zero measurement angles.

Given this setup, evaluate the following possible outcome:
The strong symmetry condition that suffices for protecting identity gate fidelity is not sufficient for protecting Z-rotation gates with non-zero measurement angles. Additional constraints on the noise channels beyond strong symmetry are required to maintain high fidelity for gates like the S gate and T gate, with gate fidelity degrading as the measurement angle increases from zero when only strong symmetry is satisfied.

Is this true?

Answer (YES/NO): YES